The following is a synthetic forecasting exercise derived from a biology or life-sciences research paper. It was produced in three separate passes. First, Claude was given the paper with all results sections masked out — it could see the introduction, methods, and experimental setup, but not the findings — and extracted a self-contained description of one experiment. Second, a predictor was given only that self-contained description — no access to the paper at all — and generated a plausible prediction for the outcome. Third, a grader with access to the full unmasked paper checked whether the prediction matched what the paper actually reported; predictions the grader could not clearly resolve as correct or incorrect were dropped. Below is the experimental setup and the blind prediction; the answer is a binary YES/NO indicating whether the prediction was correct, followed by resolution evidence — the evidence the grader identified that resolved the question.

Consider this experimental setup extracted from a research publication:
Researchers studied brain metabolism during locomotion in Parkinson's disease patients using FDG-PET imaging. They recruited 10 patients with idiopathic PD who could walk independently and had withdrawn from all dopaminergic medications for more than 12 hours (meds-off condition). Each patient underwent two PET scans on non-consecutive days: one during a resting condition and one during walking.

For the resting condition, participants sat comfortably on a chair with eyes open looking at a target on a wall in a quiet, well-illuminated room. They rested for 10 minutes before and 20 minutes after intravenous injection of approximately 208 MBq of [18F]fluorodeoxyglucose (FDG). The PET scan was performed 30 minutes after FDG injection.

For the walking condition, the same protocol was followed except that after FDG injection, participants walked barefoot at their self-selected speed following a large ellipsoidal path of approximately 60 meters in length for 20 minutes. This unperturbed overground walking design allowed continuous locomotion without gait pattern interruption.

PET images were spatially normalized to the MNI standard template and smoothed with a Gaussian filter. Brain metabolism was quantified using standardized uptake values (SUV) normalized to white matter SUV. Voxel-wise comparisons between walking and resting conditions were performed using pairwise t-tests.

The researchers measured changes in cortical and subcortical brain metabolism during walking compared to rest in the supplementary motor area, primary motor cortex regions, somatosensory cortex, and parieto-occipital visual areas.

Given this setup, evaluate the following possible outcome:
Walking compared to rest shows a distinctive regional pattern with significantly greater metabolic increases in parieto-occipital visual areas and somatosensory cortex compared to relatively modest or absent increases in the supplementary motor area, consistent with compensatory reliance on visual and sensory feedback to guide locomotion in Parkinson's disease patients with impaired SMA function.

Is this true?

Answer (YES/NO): NO